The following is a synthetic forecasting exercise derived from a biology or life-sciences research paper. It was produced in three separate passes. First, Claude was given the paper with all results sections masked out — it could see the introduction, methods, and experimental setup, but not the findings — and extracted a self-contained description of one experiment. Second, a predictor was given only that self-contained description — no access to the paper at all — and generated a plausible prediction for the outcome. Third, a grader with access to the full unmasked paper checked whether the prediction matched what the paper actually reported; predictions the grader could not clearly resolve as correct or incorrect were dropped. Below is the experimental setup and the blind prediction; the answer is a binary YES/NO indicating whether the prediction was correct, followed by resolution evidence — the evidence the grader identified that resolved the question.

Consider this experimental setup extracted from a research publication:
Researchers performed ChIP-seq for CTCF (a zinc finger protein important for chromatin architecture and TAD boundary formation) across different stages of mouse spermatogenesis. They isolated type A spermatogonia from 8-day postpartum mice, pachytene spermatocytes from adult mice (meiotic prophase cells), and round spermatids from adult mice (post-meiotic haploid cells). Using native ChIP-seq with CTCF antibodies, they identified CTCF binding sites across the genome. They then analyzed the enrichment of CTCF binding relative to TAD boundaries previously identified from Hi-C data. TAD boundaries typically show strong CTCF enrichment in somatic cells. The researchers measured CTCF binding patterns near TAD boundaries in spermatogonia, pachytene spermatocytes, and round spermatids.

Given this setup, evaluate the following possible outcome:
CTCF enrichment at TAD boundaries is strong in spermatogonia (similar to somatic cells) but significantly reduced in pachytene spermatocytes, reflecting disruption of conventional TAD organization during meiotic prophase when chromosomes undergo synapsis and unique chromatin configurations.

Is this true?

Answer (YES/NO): NO